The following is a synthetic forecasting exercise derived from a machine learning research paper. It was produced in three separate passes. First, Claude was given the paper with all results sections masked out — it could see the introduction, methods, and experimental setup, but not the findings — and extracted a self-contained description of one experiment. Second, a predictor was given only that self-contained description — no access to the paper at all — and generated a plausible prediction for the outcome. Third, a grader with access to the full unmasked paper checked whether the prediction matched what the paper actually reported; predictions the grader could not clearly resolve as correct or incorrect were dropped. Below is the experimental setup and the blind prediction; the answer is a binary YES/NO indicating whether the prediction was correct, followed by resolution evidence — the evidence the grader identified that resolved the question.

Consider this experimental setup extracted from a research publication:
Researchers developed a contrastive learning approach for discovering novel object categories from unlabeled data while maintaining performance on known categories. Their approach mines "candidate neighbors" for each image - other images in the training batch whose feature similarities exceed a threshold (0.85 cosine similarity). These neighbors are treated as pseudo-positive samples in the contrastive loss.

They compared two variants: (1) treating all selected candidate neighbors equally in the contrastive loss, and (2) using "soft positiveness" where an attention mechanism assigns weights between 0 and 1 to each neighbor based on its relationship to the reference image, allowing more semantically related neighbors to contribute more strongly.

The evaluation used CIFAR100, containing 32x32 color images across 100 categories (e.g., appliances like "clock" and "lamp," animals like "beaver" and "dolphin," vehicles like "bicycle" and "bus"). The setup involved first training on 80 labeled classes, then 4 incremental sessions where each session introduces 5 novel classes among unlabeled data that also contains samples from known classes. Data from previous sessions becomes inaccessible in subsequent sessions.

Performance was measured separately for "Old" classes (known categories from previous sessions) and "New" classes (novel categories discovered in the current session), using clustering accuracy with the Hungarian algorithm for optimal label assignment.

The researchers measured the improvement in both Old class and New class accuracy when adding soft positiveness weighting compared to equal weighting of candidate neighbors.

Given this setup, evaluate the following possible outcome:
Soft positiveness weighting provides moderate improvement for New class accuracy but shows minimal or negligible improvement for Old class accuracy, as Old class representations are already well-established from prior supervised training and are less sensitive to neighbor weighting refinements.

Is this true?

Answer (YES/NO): NO